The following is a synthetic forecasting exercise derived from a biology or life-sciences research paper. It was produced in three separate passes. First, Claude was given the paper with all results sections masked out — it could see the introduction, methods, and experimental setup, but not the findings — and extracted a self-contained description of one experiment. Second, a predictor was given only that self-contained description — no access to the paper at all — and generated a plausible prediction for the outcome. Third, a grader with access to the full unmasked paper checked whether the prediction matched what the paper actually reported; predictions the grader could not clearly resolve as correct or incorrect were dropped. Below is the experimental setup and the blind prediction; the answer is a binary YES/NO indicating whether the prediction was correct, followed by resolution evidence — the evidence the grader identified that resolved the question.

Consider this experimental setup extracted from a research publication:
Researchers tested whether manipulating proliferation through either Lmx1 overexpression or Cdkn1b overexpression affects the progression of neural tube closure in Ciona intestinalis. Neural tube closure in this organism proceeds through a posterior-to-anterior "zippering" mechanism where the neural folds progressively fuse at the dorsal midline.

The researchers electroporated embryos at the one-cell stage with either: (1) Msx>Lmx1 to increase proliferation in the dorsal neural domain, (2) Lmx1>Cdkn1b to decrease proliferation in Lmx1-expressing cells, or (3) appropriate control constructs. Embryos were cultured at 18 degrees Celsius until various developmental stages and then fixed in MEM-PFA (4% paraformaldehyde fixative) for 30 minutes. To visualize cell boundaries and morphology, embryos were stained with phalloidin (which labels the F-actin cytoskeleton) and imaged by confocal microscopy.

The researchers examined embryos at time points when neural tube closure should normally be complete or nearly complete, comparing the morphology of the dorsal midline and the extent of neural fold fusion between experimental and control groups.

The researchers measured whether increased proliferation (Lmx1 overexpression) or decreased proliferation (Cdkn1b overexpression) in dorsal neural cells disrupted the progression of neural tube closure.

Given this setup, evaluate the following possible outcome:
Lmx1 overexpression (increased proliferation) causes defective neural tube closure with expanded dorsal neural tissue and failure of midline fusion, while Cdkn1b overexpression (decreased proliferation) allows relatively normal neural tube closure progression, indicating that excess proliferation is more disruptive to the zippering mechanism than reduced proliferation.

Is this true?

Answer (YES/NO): NO